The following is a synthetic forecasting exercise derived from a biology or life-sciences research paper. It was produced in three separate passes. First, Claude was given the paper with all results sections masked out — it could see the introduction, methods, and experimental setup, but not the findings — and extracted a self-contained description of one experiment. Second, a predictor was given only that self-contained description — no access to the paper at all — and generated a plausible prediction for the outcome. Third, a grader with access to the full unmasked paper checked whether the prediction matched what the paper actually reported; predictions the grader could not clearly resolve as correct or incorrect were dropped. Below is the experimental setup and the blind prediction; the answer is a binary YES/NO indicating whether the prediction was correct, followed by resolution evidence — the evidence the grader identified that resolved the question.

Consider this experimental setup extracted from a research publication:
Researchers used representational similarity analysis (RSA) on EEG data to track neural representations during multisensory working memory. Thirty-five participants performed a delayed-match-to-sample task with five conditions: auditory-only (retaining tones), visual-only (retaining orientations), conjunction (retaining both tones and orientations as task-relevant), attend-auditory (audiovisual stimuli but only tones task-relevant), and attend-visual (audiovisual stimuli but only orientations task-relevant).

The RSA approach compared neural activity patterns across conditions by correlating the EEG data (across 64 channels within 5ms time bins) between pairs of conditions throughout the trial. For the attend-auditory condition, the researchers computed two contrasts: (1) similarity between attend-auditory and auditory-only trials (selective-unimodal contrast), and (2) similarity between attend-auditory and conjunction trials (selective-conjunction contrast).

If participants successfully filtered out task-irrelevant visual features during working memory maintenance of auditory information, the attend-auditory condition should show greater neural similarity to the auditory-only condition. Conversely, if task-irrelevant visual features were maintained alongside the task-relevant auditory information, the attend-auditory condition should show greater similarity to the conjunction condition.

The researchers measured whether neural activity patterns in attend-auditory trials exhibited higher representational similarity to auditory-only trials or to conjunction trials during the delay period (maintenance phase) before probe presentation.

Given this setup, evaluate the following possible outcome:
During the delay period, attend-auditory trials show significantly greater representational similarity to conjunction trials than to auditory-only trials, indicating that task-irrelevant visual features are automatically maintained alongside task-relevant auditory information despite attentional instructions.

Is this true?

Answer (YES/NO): YES